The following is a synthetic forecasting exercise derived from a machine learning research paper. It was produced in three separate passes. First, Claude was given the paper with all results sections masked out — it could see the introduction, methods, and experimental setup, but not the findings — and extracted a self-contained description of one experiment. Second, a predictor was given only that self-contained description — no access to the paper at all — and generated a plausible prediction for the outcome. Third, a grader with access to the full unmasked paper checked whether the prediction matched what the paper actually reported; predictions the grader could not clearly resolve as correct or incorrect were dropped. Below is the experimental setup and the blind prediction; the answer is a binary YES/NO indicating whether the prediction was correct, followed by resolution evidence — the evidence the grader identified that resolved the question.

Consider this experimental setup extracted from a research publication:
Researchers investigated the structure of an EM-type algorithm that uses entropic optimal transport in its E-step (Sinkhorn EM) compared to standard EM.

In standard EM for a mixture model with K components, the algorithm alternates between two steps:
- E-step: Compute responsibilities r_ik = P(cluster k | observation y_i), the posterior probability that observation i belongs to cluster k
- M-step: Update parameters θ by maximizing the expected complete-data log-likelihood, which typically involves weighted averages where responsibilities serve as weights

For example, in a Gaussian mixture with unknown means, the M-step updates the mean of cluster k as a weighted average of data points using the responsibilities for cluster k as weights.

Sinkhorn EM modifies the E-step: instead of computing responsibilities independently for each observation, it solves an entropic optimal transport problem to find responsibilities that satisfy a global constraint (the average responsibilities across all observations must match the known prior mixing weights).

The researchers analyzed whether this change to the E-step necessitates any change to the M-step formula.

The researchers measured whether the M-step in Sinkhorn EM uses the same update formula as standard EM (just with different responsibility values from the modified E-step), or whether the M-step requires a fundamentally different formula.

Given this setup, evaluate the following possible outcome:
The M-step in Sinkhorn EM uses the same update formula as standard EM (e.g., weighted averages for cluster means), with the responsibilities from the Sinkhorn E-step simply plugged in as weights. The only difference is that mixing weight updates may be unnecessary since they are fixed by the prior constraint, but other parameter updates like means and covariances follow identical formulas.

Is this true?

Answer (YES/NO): YES